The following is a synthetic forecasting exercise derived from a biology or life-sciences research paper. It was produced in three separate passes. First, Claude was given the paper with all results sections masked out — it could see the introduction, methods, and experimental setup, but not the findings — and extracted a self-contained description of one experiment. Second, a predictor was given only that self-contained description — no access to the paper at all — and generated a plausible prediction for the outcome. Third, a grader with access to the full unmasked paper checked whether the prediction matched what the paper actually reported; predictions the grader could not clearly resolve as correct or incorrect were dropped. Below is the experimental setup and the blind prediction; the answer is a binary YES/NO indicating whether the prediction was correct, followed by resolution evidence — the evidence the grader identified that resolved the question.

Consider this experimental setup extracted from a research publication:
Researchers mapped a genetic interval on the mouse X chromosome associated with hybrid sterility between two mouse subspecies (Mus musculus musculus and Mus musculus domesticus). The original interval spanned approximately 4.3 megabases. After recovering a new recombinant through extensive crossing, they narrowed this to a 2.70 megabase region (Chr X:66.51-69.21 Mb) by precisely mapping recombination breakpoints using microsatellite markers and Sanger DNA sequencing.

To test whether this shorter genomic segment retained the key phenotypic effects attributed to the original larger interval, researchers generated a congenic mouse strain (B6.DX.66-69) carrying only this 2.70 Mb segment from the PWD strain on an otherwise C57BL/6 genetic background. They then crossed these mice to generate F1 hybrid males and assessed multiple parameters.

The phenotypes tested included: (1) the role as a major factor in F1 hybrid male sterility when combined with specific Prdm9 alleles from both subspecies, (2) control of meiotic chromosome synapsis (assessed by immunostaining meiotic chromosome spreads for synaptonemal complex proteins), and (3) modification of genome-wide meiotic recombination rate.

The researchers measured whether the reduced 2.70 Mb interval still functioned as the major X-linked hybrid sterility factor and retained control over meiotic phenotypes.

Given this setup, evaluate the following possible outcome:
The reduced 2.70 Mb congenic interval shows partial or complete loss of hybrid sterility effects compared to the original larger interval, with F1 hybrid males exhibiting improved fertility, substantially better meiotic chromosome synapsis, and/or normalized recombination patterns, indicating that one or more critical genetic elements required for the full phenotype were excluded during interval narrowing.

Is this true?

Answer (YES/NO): NO